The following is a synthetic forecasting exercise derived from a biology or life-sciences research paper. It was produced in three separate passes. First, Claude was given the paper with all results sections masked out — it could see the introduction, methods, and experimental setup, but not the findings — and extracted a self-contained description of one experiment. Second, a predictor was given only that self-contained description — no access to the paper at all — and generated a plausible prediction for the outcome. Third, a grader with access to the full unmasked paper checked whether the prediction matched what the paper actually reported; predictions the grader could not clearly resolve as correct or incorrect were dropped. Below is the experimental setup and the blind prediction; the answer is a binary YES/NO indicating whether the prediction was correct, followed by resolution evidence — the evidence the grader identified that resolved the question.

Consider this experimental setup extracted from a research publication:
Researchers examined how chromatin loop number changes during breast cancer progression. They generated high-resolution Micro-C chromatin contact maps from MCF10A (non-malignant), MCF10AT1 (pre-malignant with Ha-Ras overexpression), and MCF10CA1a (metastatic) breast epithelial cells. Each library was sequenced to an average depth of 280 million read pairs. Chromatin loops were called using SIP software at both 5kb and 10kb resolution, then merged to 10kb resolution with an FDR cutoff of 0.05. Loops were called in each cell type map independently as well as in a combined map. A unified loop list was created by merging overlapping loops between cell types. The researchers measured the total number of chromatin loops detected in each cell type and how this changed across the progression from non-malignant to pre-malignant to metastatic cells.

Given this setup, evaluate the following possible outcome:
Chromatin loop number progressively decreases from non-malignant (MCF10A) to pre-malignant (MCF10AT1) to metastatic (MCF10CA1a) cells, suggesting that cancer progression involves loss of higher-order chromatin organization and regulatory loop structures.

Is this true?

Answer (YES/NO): NO